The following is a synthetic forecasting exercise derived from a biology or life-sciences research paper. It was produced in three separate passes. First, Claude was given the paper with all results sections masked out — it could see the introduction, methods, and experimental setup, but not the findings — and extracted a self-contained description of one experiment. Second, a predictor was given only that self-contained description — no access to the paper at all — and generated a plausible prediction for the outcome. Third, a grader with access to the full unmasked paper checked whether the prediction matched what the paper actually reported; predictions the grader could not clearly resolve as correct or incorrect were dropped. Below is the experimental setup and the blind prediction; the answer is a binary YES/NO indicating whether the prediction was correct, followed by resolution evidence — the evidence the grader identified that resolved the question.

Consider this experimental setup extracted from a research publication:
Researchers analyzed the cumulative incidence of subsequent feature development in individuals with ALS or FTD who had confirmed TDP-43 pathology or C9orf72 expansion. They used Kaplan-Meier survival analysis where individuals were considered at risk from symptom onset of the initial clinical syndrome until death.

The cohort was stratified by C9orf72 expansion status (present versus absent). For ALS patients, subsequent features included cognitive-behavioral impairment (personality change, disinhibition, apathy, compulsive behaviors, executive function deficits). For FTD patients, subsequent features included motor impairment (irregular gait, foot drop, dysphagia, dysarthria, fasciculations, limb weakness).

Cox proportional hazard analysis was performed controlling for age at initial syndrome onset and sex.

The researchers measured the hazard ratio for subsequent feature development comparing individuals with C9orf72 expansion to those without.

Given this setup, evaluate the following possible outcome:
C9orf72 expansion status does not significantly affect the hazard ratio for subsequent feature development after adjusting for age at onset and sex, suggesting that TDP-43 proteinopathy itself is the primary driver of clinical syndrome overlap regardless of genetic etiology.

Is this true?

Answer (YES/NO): NO